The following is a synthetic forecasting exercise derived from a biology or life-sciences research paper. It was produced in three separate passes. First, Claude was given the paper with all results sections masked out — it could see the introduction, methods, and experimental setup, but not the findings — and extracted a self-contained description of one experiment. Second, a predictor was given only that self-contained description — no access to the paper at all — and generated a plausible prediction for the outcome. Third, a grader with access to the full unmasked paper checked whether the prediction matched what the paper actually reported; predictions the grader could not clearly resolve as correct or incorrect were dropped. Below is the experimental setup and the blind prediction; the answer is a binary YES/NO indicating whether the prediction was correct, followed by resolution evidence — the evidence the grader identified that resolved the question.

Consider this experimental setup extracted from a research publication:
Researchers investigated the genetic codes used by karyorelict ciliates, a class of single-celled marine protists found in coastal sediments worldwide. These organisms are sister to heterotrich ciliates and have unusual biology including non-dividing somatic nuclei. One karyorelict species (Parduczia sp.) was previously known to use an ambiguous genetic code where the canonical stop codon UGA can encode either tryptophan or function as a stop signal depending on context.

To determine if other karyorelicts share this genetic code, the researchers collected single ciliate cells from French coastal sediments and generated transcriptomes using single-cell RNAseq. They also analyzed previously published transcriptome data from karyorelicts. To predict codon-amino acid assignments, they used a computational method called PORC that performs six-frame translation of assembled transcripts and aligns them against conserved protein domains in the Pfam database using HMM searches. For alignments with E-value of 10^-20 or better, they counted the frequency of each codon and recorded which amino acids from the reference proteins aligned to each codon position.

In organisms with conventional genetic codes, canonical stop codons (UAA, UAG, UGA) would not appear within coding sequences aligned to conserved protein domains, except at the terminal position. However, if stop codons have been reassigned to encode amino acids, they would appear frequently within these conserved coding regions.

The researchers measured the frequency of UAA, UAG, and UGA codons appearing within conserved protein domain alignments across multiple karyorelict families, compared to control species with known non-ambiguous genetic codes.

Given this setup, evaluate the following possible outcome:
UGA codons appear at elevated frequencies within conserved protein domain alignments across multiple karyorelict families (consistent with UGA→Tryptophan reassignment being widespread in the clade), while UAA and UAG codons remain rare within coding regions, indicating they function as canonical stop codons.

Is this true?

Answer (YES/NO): NO